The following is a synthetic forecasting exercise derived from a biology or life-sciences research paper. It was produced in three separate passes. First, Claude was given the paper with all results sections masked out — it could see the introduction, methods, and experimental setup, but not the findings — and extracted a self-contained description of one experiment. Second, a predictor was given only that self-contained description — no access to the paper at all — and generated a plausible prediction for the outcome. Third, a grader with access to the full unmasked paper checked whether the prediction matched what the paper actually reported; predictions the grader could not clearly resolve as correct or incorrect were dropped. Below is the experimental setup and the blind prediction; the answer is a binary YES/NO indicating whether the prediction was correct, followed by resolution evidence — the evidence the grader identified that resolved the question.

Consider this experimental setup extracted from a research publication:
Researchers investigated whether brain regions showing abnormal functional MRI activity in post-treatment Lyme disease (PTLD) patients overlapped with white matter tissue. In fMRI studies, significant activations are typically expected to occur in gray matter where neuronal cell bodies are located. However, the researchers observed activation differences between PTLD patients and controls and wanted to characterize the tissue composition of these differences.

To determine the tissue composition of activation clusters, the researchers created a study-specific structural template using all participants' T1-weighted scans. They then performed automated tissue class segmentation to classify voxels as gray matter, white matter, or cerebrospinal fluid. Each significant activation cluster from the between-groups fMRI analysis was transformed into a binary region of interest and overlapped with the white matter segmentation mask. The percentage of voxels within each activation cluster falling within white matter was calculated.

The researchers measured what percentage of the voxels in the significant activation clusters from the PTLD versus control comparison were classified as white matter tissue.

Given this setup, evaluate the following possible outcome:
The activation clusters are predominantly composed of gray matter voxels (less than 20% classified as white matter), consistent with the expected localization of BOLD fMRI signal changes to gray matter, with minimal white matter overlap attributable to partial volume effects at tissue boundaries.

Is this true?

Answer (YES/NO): NO